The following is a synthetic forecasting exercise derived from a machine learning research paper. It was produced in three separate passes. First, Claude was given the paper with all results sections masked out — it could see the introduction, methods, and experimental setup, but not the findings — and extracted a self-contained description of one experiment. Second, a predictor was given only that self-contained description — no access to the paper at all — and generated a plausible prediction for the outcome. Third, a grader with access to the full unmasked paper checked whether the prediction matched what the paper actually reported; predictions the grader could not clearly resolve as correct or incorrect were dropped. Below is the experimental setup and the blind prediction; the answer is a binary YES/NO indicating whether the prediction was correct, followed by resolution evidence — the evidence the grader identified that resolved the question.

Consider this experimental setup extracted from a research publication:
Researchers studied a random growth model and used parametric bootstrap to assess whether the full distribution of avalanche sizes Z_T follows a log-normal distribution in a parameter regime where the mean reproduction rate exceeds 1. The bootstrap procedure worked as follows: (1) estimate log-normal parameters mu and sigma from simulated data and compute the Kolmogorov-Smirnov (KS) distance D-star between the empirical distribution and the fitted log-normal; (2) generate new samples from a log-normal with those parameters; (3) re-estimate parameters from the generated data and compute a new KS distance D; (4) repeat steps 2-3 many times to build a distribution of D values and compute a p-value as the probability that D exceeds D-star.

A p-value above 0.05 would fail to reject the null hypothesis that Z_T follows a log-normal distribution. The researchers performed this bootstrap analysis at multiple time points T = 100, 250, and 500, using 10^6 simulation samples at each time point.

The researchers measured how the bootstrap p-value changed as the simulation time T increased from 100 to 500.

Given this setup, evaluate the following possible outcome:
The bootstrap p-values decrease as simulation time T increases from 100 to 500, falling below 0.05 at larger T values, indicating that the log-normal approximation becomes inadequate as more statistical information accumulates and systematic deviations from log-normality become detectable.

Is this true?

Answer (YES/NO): NO